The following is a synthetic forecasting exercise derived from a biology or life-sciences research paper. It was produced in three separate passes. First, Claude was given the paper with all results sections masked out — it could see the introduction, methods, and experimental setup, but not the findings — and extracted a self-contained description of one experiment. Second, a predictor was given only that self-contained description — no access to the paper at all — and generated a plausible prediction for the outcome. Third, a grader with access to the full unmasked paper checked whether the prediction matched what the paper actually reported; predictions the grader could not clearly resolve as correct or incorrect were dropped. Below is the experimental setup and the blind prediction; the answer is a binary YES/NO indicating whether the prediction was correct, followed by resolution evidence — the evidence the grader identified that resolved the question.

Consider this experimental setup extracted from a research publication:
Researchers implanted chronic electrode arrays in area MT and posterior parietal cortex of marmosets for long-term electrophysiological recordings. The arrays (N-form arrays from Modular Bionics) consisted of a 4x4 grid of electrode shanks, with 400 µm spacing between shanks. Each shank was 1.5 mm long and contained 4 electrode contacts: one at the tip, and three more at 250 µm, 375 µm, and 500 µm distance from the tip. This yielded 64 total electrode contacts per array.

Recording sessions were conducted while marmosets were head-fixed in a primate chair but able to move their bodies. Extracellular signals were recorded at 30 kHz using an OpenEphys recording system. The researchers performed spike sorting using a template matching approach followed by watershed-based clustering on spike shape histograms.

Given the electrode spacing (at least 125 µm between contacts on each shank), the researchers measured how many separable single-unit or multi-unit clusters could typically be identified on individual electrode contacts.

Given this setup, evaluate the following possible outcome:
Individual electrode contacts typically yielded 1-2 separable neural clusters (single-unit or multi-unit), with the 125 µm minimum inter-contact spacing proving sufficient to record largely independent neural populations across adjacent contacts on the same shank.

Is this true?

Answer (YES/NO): NO